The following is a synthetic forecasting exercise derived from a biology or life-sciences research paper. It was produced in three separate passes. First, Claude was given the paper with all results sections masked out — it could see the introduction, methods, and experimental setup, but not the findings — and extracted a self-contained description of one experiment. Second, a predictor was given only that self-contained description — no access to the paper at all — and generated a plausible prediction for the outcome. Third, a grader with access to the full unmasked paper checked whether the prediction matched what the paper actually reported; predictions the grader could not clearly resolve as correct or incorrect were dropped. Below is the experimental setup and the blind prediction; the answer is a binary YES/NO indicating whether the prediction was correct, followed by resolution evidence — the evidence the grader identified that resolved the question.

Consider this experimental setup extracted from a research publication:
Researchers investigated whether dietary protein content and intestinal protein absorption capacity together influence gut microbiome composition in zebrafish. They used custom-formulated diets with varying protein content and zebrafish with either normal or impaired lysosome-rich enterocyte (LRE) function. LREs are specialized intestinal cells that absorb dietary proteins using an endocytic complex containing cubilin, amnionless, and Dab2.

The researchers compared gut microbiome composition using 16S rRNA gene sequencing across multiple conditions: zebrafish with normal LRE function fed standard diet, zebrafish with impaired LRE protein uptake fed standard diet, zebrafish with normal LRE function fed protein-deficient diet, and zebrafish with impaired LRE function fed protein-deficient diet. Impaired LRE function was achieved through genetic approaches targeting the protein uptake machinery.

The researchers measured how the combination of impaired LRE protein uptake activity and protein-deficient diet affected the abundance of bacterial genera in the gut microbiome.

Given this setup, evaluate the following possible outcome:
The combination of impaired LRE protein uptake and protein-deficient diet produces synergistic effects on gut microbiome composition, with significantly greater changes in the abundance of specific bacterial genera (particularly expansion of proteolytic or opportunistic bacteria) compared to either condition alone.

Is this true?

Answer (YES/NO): NO